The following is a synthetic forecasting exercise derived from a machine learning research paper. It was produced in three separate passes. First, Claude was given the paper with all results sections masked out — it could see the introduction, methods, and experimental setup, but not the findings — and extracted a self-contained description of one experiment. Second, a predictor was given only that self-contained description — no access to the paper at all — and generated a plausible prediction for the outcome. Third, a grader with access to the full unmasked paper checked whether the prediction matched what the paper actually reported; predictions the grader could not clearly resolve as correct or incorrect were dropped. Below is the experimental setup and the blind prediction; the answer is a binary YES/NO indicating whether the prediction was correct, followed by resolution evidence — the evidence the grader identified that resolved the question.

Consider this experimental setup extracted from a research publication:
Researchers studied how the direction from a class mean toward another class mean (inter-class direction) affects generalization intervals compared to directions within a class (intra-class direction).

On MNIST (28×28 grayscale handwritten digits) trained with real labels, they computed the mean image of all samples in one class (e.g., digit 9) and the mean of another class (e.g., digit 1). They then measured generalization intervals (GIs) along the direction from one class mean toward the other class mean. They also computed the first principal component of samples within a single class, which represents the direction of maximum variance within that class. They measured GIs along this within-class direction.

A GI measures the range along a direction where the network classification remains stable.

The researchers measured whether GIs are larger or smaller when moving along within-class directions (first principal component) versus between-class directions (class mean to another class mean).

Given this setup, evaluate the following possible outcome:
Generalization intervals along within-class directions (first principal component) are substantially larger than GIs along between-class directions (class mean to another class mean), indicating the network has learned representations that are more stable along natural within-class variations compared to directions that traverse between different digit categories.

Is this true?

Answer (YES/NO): YES